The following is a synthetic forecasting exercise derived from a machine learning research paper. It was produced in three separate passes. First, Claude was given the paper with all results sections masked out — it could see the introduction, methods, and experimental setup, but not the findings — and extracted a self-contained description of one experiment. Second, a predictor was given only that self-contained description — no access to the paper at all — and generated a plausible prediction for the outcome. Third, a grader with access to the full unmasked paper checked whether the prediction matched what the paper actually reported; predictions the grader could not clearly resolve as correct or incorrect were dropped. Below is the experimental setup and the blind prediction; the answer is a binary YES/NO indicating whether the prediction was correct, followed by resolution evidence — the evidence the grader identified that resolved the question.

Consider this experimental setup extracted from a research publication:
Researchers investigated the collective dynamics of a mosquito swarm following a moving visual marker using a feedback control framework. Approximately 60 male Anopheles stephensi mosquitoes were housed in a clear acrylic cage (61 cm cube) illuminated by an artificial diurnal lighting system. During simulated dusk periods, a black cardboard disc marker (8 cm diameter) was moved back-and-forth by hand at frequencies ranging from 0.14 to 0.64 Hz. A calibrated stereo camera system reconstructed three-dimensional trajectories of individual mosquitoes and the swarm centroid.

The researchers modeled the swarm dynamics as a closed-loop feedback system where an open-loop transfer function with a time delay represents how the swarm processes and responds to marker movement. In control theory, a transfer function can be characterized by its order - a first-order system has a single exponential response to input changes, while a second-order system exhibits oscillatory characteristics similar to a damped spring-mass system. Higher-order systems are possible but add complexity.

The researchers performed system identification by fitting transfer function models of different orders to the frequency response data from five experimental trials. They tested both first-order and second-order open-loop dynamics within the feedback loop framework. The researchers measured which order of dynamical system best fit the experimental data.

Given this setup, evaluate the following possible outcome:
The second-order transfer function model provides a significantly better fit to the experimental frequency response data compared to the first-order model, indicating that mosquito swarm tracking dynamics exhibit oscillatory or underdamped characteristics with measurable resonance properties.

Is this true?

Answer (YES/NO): YES